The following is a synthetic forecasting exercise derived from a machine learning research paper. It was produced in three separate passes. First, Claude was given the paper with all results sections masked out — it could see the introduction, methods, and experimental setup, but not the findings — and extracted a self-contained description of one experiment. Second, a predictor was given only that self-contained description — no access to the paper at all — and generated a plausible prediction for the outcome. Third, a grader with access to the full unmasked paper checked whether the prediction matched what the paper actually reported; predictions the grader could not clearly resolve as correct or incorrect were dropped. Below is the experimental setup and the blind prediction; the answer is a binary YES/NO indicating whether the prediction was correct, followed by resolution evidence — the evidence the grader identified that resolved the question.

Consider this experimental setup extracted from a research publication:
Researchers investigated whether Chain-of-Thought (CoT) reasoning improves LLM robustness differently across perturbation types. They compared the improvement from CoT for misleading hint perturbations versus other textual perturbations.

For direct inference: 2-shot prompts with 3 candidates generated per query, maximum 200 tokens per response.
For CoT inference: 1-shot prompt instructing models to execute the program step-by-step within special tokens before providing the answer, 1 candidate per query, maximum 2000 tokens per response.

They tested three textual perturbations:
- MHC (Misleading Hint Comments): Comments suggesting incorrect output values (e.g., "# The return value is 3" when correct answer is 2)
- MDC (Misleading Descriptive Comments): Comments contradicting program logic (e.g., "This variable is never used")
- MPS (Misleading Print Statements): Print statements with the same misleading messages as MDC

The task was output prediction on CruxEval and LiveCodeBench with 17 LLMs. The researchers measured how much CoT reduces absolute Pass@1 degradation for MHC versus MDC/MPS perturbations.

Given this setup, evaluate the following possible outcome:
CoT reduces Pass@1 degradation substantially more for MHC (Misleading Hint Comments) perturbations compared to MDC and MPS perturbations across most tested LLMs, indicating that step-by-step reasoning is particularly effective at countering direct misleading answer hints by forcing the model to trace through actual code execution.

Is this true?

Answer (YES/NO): YES